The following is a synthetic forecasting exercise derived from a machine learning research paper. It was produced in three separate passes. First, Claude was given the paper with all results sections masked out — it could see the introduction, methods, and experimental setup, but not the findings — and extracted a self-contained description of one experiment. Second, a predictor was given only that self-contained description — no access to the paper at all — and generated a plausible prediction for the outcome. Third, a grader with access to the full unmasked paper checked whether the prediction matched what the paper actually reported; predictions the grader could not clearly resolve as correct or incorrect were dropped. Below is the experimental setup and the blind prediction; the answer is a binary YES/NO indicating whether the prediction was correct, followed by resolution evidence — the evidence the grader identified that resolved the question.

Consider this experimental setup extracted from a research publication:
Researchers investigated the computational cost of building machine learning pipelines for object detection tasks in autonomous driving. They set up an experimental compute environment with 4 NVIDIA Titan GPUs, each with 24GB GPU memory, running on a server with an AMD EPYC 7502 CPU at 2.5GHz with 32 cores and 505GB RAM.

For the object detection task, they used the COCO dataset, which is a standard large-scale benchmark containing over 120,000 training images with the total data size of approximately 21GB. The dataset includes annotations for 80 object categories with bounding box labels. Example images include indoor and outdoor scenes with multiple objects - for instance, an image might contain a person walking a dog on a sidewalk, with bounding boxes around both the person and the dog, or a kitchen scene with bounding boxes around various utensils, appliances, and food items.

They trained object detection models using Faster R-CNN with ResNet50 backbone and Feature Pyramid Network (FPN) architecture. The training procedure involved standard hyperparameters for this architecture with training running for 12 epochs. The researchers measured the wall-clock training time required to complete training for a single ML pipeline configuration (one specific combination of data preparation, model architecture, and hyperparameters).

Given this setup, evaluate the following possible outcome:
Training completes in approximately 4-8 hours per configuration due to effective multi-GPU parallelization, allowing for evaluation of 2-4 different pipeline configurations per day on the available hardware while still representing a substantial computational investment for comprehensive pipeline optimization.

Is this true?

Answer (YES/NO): NO